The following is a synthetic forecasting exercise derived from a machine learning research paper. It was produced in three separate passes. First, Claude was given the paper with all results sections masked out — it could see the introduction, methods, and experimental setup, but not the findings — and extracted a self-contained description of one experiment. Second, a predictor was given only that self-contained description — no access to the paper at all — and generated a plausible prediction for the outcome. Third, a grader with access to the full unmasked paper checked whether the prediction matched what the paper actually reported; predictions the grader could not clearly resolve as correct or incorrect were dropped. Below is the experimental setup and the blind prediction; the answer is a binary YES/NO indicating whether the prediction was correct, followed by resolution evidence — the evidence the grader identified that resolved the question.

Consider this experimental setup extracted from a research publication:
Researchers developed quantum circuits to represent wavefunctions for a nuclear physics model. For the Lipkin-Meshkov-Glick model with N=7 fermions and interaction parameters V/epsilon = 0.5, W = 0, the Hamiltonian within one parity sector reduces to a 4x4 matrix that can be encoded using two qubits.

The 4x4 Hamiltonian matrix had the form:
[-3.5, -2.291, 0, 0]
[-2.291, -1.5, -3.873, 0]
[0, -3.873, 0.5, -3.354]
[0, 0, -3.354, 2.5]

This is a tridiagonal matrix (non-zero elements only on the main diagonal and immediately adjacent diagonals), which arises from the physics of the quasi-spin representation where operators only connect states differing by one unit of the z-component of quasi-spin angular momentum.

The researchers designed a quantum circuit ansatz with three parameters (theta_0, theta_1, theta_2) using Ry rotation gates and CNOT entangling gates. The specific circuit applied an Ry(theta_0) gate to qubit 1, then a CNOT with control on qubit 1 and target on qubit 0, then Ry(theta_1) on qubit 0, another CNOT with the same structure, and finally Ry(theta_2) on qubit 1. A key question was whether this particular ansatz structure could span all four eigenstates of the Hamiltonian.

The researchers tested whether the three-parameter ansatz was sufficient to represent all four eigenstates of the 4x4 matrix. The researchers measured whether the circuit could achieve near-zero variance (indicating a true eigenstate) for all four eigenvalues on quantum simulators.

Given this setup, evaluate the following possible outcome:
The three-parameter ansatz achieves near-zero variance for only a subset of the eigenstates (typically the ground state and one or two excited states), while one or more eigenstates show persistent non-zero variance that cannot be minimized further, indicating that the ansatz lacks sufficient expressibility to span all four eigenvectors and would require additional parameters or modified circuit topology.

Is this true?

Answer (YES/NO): NO